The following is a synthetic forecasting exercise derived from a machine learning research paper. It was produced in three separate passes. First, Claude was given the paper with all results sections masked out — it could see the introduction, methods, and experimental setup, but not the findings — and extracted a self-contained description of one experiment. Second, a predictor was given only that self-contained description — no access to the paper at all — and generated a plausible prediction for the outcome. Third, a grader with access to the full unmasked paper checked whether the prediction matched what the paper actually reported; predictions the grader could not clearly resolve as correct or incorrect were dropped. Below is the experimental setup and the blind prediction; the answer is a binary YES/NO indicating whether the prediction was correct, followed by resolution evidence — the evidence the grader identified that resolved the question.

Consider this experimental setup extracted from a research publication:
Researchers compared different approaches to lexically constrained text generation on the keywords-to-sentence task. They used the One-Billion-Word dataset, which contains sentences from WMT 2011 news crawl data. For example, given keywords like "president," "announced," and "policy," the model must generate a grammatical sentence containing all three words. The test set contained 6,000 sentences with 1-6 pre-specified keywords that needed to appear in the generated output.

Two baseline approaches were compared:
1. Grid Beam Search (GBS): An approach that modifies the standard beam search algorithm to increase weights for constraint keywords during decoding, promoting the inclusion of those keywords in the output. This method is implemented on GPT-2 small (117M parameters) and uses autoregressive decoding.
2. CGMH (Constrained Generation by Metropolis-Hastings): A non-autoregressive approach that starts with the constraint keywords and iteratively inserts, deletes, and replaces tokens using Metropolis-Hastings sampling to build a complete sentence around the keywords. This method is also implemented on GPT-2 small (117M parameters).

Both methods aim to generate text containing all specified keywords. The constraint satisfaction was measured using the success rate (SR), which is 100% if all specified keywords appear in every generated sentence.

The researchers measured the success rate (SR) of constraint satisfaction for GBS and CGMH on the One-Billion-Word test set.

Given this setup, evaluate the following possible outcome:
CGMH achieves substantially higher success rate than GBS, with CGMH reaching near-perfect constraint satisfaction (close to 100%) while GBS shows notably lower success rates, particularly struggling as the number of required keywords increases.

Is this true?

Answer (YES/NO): YES